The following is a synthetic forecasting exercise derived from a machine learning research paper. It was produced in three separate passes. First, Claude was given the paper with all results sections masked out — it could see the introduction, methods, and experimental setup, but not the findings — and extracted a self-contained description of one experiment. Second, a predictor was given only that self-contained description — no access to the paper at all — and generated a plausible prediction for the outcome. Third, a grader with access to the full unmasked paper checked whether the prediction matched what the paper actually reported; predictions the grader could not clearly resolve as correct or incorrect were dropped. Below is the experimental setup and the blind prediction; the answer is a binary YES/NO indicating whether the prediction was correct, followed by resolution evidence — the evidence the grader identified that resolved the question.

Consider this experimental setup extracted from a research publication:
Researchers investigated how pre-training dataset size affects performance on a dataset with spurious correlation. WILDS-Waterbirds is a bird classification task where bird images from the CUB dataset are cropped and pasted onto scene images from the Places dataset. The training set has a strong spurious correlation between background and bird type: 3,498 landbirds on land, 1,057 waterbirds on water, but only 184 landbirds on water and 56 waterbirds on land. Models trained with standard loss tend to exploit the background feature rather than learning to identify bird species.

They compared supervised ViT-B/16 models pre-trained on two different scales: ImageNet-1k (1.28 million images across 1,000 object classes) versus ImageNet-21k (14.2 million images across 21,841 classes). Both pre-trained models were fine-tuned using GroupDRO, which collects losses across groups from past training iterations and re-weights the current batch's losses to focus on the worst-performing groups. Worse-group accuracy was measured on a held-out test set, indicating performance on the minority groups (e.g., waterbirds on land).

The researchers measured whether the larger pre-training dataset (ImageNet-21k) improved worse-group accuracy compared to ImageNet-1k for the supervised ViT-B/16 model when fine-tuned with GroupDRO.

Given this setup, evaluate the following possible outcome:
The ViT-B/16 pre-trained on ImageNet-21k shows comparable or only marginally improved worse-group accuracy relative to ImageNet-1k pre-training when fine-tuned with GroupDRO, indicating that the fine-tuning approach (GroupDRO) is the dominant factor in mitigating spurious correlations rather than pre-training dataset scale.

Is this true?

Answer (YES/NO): NO